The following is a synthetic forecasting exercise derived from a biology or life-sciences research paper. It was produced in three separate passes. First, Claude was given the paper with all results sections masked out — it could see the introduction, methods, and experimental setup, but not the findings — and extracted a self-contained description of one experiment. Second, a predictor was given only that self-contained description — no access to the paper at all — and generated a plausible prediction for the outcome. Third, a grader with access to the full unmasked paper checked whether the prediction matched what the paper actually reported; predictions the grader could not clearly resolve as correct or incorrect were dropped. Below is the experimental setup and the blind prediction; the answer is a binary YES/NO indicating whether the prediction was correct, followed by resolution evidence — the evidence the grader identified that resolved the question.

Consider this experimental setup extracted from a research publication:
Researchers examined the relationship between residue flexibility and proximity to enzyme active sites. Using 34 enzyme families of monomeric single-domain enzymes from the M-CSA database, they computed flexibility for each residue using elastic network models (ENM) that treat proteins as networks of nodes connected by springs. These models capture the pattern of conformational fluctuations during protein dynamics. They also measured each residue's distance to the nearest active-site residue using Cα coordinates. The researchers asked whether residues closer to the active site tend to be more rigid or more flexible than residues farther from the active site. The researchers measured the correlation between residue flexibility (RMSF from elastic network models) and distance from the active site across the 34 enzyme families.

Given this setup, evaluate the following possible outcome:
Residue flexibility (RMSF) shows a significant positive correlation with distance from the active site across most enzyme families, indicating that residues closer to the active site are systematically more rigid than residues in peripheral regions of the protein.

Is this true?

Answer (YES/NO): YES